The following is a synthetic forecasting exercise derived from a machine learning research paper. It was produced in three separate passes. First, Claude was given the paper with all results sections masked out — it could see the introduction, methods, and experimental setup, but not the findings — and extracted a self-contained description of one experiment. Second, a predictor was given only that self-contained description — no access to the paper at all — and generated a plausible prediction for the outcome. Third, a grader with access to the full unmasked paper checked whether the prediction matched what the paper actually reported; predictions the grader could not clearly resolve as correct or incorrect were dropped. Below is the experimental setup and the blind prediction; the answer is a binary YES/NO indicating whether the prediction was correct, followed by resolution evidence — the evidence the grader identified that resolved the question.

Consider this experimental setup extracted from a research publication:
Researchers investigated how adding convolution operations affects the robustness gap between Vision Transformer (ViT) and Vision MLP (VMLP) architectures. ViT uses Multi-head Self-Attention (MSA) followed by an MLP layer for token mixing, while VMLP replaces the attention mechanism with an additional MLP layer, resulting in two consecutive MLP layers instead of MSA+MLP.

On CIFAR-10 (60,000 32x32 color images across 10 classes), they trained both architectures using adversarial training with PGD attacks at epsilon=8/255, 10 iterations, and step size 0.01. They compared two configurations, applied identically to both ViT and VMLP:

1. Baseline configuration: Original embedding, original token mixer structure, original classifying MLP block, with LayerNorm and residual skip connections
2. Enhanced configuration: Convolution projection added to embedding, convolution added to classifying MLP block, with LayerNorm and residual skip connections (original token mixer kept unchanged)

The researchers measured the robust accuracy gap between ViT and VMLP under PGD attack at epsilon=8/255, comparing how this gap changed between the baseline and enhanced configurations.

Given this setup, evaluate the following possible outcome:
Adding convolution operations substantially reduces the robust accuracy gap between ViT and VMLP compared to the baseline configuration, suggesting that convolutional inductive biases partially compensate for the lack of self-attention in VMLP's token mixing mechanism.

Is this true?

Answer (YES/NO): YES